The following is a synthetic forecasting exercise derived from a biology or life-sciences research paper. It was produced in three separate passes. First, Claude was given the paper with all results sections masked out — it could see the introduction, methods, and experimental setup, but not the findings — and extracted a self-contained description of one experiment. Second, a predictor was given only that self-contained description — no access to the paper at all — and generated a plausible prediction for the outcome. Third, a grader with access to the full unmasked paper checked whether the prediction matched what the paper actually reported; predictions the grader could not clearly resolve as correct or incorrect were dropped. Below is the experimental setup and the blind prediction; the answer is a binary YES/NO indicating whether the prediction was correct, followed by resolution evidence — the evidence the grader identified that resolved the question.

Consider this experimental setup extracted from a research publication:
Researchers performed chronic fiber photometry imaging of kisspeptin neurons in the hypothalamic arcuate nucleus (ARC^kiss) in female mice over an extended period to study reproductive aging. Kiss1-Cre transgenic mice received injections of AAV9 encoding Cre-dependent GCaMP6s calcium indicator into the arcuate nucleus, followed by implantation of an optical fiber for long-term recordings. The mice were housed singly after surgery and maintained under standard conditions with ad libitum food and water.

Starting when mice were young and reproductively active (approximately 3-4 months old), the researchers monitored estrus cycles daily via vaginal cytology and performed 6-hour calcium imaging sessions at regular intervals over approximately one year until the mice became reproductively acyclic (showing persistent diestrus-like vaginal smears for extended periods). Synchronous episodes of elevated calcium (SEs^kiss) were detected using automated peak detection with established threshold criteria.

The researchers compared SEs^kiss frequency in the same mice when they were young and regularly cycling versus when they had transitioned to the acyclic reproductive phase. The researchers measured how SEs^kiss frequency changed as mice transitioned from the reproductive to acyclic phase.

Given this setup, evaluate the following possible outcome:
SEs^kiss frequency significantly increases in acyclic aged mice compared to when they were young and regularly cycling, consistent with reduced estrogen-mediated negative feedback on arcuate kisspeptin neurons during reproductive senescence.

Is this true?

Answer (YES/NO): NO